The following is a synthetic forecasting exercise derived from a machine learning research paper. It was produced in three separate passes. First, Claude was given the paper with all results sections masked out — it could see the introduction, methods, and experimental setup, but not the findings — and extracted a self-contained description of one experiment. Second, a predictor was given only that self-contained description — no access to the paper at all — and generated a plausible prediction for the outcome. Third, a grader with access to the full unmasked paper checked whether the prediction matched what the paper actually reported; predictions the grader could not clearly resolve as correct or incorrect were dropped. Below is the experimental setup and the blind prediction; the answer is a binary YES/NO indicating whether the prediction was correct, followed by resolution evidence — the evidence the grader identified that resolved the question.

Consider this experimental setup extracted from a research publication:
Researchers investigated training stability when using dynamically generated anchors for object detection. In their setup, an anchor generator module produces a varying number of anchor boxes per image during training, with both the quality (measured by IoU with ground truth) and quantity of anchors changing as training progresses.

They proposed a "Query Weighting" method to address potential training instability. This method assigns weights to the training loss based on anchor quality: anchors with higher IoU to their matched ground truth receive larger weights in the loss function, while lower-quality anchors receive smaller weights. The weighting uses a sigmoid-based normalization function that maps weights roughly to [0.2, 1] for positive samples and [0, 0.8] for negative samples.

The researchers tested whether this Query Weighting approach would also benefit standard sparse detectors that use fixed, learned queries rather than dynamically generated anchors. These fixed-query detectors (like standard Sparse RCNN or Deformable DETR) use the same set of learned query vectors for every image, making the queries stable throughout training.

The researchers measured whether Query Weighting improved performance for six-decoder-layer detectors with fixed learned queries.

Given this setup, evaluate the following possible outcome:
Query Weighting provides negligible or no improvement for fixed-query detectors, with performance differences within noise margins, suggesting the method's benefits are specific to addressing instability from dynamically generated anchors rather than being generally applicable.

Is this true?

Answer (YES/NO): NO